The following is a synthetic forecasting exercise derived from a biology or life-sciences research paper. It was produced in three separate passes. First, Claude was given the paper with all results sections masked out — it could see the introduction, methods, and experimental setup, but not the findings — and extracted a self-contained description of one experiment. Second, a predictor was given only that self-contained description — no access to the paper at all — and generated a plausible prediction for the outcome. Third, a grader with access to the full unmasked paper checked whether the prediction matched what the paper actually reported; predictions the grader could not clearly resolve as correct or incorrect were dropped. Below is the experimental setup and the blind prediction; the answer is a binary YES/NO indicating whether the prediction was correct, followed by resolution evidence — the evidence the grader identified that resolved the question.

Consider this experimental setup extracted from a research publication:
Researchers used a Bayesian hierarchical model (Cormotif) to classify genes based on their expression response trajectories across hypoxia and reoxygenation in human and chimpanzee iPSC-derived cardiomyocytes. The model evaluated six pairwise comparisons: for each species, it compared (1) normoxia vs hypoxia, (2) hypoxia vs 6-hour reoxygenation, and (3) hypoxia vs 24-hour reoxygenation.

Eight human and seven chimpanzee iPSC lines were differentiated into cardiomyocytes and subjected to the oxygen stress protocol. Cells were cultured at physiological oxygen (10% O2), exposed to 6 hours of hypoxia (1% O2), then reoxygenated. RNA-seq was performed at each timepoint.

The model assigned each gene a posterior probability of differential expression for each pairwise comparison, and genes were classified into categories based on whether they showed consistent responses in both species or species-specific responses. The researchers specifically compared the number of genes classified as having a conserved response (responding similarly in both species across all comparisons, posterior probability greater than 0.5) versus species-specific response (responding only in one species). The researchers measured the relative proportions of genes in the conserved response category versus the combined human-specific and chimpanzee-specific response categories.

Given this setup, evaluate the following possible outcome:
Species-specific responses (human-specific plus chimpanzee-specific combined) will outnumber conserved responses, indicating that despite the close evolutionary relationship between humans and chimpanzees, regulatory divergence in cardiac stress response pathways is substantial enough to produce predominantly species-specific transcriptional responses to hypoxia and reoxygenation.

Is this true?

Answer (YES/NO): NO